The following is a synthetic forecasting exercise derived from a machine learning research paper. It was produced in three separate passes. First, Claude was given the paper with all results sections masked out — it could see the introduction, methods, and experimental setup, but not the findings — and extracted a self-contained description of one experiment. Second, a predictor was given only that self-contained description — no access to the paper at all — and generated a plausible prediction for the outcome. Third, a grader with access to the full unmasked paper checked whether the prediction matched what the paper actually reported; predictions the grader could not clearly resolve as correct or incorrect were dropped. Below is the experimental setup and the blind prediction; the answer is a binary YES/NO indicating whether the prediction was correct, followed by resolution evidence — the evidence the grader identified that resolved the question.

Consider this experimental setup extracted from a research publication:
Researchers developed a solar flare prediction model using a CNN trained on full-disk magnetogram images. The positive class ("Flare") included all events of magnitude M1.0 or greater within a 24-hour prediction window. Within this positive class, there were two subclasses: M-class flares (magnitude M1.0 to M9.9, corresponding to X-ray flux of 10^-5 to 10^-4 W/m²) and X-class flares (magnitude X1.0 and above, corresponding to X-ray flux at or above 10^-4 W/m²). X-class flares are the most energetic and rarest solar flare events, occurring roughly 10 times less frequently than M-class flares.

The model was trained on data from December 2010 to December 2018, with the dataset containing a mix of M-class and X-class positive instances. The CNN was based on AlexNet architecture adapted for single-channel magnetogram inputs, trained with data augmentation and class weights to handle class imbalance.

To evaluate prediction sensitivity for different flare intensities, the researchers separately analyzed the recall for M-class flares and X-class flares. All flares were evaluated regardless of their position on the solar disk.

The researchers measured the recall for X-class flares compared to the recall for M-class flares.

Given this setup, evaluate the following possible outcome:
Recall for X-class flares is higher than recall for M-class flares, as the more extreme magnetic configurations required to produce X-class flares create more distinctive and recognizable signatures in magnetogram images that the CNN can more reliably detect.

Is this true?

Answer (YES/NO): YES